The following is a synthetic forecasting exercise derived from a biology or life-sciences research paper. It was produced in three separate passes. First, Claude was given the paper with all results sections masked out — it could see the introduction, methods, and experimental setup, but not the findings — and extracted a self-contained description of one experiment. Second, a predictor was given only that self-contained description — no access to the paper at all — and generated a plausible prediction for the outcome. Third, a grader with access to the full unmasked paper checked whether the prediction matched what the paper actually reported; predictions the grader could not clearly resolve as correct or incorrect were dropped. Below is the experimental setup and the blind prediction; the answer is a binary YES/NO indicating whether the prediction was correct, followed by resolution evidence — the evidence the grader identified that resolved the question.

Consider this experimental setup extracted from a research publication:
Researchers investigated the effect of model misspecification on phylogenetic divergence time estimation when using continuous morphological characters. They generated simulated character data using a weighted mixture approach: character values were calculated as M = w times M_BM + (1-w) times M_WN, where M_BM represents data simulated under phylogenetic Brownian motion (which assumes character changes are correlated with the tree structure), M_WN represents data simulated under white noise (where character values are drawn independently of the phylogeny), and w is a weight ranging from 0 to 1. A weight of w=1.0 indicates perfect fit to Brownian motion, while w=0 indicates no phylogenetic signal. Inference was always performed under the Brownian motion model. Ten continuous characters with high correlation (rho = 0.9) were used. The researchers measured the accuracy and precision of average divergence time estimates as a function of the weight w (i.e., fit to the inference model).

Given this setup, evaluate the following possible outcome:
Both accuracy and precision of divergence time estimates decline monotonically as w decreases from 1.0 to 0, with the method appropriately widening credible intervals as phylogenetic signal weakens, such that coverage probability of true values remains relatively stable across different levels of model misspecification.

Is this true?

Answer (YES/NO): NO